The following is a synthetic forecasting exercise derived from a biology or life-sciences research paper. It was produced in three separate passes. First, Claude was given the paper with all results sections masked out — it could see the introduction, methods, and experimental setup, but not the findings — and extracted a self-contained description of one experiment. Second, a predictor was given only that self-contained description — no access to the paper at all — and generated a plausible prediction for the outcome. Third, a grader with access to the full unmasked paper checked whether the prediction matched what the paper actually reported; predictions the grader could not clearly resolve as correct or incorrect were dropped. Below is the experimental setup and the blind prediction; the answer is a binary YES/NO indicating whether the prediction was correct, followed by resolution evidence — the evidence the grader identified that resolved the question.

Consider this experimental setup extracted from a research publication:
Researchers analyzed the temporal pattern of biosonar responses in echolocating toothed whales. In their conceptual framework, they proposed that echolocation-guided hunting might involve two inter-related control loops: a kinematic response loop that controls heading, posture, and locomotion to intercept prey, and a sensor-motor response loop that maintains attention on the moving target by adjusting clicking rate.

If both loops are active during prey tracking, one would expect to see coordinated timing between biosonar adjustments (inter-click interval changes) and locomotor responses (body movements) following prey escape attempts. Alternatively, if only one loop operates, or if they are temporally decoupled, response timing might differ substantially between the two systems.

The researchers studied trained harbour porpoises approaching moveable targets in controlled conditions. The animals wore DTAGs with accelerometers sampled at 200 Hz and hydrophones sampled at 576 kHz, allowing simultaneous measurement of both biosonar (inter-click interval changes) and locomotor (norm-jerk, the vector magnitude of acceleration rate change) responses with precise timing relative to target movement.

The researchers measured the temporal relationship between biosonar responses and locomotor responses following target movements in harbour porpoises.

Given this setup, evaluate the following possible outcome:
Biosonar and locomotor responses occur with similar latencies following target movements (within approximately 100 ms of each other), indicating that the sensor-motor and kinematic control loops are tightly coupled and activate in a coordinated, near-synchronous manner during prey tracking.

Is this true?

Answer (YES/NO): YES